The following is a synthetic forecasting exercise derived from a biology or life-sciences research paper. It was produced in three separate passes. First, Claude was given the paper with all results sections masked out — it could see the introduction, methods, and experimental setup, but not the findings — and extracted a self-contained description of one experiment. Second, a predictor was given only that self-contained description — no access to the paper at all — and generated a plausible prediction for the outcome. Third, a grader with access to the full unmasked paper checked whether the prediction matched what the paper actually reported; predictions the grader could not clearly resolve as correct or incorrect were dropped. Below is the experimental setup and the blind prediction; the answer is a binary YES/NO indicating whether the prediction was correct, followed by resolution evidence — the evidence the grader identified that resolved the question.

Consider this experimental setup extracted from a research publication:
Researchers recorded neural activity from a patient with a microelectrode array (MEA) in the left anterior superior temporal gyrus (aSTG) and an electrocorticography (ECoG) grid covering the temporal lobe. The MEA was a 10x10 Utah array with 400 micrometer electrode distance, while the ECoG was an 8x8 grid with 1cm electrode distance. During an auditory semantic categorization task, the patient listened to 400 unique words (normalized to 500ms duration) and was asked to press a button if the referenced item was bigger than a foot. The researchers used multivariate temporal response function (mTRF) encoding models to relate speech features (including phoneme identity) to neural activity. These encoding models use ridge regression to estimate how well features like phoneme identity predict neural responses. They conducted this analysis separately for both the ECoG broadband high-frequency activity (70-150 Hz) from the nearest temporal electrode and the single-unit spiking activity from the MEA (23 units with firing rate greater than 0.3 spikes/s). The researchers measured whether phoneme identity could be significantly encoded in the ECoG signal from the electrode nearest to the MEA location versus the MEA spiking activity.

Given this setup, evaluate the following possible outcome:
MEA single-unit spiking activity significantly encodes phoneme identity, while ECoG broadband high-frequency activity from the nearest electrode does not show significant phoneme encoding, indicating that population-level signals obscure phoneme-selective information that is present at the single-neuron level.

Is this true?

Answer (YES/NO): YES